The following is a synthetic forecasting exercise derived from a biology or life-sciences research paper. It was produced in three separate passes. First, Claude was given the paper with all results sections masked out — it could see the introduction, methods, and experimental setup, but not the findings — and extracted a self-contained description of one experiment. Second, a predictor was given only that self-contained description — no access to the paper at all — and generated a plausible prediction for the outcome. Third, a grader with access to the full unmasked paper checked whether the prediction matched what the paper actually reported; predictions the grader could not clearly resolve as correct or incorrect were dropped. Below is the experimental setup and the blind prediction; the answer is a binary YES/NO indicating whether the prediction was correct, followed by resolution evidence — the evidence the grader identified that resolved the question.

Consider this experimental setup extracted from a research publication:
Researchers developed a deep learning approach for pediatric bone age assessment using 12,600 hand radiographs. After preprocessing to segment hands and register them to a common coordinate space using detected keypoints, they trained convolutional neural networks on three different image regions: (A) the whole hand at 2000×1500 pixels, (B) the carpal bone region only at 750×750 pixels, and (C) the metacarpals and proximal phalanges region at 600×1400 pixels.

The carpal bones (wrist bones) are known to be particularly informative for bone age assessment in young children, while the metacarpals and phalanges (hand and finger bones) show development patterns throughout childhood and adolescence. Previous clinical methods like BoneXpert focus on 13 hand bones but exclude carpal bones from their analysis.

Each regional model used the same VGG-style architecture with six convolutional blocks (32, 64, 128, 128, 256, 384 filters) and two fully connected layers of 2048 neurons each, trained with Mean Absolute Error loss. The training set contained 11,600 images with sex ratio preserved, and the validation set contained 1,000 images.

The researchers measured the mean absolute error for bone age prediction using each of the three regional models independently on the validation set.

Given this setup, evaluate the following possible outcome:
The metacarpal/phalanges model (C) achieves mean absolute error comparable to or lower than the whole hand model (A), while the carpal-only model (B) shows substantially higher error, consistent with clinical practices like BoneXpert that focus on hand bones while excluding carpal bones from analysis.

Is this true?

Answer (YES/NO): NO